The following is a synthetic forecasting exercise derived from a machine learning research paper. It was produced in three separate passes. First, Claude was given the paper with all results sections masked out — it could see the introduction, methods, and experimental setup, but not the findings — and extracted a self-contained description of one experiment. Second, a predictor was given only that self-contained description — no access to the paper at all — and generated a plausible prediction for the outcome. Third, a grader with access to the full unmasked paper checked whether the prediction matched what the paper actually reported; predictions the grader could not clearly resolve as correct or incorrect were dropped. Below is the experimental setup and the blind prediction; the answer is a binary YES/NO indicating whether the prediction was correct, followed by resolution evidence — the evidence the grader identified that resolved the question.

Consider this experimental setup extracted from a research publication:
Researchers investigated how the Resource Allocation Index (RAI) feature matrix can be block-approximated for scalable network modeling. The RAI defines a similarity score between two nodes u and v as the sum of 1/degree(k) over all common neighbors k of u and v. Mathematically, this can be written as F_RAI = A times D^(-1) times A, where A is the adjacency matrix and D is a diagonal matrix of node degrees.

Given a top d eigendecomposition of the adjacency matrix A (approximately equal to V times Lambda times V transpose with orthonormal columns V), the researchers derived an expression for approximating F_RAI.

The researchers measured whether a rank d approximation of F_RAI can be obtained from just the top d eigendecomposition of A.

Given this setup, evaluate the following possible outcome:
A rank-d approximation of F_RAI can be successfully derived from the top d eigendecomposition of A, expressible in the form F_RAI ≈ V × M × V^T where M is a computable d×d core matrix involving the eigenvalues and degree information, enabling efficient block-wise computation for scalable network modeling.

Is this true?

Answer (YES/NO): YES